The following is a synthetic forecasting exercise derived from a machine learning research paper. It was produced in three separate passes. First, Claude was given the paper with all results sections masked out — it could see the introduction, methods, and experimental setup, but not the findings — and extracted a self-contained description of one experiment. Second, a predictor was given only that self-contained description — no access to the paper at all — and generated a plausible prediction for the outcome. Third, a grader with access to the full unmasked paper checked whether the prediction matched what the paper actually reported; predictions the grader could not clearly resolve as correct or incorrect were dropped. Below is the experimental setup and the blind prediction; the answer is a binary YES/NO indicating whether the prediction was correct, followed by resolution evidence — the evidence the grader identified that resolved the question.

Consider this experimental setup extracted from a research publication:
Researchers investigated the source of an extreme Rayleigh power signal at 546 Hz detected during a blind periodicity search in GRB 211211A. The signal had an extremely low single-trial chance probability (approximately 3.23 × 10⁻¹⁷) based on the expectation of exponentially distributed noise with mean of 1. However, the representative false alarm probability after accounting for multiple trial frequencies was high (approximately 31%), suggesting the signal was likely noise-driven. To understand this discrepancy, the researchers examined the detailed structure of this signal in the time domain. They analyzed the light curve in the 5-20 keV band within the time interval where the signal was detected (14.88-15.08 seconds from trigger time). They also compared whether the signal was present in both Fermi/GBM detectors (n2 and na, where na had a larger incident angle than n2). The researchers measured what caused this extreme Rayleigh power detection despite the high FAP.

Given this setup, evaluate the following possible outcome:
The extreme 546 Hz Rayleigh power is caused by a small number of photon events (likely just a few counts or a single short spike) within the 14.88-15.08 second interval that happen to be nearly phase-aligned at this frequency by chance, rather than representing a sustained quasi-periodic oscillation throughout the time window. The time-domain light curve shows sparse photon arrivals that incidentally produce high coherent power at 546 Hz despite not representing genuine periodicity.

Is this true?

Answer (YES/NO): NO